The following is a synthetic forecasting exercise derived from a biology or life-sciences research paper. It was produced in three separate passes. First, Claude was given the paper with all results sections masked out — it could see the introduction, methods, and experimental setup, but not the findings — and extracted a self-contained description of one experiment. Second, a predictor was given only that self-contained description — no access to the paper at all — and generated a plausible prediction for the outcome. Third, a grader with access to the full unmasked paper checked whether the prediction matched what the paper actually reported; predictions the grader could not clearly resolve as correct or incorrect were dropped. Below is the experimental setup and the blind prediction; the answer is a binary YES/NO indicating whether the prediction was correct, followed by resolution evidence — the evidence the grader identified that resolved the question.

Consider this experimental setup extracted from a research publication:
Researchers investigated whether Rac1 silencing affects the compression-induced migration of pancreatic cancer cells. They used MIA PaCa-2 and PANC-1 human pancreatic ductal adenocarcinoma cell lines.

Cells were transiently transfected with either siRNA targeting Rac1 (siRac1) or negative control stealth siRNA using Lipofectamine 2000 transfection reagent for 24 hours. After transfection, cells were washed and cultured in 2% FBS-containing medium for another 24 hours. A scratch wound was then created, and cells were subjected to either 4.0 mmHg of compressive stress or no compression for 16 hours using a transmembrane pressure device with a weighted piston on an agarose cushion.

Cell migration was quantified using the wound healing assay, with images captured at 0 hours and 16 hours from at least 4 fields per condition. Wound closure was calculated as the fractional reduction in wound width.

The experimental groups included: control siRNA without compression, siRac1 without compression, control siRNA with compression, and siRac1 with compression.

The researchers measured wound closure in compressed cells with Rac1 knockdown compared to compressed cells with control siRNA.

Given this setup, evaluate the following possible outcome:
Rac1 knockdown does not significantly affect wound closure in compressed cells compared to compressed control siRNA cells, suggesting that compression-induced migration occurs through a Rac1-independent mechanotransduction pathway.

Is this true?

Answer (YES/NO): NO